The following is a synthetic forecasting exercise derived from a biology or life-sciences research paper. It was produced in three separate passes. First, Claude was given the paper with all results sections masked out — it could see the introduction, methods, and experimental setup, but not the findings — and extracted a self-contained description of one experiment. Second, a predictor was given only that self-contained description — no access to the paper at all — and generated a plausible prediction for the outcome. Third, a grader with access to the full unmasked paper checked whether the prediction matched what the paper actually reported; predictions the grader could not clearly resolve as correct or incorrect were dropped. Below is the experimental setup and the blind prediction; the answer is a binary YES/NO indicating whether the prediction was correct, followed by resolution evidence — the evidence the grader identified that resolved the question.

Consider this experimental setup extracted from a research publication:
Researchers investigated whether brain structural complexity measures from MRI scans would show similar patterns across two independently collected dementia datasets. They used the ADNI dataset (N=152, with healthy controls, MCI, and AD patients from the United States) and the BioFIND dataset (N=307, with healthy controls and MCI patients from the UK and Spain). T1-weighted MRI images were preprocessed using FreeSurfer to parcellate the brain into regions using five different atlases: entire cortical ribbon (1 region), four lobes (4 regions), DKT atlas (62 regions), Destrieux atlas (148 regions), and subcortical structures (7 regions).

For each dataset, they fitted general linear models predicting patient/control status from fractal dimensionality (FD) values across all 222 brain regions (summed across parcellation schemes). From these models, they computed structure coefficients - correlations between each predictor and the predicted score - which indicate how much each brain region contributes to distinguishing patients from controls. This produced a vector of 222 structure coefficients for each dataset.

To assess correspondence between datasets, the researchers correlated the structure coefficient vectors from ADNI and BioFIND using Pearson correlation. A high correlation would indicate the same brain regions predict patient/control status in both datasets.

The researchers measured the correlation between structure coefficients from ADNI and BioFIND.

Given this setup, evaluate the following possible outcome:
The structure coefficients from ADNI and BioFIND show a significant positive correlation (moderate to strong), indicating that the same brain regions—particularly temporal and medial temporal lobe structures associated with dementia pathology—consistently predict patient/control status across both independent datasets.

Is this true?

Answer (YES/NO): YES